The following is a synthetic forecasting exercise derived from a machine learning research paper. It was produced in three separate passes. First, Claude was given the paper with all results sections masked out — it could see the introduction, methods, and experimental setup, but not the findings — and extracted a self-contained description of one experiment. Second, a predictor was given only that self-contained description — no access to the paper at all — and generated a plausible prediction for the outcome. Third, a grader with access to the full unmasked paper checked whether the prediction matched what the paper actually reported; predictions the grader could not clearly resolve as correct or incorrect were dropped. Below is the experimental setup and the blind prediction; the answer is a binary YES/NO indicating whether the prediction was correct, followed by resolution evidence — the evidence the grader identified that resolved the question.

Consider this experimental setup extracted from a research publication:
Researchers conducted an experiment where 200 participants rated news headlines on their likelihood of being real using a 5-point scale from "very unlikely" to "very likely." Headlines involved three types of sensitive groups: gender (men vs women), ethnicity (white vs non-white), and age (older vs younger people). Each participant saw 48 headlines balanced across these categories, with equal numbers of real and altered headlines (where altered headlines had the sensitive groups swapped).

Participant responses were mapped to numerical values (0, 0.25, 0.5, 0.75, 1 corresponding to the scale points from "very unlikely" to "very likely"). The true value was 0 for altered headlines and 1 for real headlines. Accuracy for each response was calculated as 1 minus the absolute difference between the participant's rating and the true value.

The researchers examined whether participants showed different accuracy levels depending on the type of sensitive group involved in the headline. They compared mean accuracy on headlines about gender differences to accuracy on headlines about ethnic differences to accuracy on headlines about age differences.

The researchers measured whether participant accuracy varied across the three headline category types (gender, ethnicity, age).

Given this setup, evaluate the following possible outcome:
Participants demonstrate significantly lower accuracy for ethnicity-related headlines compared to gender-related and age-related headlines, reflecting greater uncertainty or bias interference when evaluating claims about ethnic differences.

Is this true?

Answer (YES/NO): NO